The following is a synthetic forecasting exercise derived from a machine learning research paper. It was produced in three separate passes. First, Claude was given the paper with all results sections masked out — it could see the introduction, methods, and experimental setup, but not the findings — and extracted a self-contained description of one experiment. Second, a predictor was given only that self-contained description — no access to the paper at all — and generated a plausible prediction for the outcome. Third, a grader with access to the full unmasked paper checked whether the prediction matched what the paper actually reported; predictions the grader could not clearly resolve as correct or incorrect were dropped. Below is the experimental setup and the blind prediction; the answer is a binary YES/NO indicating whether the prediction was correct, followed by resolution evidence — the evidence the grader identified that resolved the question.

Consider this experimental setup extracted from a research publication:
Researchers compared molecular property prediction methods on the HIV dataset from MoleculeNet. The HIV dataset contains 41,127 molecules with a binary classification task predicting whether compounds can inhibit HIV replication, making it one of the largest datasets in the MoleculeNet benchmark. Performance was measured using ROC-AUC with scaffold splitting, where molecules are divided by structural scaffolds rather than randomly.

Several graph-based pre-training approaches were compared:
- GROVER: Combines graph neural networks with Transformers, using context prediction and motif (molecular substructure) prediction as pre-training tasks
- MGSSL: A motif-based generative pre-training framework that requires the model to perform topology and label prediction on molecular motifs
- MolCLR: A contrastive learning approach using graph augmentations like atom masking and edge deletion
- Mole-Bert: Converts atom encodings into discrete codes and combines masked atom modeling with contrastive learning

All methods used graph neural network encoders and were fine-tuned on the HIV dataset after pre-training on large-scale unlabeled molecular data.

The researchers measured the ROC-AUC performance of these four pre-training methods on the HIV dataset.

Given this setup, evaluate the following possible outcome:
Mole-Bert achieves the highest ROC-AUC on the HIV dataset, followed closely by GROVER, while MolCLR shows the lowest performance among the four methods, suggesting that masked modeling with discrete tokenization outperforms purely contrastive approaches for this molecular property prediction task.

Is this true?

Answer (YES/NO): NO